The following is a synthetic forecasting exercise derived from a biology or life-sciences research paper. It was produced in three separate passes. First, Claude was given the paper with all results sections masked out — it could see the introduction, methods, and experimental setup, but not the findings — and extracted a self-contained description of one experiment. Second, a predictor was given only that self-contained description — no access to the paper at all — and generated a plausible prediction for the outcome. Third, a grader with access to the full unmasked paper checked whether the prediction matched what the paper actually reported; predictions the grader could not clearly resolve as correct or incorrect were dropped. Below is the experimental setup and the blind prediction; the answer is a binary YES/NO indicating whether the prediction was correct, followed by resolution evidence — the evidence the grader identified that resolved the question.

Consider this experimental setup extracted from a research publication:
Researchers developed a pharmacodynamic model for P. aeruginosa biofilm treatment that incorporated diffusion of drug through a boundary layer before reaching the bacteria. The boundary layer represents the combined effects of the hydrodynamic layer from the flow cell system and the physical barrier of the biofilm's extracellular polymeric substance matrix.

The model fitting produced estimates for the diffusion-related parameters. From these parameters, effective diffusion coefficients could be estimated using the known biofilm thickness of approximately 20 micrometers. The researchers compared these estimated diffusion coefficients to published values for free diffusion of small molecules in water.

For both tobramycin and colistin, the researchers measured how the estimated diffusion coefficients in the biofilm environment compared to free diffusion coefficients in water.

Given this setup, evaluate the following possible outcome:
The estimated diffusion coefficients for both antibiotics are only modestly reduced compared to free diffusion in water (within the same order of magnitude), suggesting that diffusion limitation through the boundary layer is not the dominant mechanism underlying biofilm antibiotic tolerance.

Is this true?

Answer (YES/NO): NO